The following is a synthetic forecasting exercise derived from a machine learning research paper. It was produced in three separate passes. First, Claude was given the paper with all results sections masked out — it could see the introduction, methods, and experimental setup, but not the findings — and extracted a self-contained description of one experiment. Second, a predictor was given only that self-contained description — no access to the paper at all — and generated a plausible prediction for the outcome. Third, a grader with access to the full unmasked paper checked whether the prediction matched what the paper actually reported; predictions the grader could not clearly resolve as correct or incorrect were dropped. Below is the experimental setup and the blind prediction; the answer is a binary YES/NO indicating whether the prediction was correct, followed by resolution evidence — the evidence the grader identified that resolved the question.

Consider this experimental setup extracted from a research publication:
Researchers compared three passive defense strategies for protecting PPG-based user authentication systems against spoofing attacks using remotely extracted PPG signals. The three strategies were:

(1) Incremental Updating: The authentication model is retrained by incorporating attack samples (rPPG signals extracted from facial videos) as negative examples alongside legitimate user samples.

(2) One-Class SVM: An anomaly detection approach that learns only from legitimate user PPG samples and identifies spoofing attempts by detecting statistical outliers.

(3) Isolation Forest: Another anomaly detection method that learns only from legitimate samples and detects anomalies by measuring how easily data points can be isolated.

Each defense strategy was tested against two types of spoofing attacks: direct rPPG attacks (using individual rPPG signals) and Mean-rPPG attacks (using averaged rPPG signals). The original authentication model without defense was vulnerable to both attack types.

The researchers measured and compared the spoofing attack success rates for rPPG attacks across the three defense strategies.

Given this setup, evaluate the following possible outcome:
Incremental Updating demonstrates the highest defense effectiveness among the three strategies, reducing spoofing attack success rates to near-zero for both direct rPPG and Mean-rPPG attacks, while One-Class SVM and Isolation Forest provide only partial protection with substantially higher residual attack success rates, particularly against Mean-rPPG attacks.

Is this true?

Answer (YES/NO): NO